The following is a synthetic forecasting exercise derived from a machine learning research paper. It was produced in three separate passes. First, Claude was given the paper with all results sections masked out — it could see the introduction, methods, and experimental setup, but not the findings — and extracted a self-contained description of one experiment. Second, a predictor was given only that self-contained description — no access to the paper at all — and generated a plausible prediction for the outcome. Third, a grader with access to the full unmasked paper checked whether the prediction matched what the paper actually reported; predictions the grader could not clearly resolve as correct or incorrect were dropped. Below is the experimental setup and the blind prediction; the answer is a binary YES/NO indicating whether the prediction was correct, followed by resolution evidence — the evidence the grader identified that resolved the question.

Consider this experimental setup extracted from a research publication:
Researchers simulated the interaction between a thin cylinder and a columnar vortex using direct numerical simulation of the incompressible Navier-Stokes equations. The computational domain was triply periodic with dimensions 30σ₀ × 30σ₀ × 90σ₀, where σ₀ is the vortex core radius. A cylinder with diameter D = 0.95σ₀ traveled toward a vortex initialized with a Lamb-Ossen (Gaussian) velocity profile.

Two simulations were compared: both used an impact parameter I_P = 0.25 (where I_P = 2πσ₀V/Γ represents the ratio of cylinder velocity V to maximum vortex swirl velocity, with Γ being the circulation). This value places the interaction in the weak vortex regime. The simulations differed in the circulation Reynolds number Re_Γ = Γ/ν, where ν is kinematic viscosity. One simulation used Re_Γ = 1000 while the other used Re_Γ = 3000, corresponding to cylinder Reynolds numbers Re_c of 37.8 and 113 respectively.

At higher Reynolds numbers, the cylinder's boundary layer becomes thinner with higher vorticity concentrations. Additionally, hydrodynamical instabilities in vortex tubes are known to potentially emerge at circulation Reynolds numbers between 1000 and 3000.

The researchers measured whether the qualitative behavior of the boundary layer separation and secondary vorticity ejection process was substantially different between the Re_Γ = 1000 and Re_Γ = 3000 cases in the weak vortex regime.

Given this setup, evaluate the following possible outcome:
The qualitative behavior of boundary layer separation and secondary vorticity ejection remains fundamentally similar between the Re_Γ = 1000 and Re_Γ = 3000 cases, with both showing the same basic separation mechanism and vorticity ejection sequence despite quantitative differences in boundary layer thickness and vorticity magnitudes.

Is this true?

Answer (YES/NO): YES